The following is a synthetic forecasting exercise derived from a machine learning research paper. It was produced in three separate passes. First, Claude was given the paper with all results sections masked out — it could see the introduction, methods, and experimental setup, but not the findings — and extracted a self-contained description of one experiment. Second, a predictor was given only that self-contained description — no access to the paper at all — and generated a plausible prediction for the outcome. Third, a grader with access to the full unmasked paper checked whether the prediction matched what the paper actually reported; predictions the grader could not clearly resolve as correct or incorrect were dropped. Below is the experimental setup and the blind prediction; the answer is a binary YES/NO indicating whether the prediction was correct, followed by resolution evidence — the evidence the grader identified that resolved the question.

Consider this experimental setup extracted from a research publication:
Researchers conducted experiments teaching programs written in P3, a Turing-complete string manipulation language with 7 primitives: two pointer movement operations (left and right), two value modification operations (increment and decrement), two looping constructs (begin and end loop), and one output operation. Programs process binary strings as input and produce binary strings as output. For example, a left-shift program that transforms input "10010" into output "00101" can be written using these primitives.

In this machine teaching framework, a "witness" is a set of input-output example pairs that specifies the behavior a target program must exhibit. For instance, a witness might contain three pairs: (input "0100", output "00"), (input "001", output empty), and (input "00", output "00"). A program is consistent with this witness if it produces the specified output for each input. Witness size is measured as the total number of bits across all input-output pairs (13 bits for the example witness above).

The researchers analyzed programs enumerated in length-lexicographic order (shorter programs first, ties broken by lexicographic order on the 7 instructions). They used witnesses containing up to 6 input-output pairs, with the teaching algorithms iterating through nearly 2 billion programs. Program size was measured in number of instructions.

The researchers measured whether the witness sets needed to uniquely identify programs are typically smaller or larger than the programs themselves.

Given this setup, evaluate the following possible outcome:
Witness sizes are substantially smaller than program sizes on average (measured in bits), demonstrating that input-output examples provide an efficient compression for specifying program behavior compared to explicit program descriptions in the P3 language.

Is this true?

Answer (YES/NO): YES